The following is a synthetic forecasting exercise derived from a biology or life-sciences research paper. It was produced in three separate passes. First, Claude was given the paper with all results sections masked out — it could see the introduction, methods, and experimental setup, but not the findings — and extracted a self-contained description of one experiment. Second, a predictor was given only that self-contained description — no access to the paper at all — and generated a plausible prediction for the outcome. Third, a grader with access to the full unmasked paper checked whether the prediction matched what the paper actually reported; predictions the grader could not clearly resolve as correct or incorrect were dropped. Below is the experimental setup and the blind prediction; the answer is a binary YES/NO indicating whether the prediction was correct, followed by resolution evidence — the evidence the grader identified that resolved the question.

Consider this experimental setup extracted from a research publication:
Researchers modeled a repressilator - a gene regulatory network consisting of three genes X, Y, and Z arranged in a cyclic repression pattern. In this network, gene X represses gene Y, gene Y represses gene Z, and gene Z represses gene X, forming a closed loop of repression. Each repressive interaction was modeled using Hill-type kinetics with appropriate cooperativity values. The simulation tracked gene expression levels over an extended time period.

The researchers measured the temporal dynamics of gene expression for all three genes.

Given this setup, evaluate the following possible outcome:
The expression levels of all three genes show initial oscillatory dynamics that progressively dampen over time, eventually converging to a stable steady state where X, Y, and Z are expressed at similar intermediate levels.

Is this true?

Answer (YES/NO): NO